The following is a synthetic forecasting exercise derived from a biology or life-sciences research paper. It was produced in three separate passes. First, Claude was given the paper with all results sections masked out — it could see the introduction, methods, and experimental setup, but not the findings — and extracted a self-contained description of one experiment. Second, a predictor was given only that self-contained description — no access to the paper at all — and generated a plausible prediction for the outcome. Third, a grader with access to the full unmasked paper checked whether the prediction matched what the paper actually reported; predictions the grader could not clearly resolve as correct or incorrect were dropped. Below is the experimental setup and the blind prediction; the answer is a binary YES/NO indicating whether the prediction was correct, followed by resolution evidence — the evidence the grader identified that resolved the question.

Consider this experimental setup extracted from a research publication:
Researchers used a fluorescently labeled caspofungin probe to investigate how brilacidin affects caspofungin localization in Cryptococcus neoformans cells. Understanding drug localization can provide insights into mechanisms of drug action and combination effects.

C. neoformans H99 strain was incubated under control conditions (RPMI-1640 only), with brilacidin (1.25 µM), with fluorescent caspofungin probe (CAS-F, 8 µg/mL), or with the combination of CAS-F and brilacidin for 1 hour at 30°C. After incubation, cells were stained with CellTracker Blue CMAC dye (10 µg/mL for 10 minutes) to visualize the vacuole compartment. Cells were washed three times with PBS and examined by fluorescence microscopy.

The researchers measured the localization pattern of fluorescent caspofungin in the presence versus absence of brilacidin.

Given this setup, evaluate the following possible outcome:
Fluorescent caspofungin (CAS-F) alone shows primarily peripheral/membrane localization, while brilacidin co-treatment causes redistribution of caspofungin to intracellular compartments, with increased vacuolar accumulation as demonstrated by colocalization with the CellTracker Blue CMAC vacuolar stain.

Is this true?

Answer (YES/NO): NO